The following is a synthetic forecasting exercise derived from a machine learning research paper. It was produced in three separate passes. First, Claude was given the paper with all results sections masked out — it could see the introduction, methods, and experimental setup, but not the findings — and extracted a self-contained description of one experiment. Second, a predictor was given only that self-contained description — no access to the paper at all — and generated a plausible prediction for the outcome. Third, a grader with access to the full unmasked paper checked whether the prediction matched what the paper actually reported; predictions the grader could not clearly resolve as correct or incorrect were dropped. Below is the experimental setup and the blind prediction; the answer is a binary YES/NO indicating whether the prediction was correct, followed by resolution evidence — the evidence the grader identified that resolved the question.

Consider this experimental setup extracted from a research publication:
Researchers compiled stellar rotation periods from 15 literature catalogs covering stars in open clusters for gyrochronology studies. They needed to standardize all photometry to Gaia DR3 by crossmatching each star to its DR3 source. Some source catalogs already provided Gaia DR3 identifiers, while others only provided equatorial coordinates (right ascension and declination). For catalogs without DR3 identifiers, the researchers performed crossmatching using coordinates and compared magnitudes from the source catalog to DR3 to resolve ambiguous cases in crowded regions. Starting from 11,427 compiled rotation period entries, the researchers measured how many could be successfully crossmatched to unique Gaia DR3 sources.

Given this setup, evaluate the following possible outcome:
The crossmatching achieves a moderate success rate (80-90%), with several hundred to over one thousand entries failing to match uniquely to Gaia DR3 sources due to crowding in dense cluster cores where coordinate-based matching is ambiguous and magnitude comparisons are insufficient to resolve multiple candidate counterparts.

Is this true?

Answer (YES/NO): NO